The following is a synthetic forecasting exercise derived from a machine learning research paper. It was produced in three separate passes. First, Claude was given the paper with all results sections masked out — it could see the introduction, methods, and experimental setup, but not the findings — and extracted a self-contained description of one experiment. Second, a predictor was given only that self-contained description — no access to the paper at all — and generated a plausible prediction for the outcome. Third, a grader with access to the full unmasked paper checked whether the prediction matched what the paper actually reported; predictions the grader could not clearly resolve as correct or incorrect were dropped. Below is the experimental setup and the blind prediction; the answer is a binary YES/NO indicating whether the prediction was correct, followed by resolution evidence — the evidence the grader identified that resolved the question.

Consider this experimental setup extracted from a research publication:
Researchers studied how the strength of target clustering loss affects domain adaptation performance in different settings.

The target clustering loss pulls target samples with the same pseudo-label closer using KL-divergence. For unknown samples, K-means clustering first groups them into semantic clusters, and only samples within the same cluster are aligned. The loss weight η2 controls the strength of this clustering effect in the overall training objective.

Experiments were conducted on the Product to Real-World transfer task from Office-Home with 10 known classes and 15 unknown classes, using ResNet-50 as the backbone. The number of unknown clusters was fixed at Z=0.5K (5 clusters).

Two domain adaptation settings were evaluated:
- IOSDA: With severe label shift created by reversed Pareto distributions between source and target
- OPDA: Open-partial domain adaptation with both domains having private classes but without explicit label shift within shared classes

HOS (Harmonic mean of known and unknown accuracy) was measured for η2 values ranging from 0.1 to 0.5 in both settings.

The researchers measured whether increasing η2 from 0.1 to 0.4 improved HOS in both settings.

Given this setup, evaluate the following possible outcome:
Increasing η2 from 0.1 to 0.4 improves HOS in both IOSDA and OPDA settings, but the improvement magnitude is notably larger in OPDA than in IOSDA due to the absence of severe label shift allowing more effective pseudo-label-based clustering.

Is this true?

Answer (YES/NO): NO